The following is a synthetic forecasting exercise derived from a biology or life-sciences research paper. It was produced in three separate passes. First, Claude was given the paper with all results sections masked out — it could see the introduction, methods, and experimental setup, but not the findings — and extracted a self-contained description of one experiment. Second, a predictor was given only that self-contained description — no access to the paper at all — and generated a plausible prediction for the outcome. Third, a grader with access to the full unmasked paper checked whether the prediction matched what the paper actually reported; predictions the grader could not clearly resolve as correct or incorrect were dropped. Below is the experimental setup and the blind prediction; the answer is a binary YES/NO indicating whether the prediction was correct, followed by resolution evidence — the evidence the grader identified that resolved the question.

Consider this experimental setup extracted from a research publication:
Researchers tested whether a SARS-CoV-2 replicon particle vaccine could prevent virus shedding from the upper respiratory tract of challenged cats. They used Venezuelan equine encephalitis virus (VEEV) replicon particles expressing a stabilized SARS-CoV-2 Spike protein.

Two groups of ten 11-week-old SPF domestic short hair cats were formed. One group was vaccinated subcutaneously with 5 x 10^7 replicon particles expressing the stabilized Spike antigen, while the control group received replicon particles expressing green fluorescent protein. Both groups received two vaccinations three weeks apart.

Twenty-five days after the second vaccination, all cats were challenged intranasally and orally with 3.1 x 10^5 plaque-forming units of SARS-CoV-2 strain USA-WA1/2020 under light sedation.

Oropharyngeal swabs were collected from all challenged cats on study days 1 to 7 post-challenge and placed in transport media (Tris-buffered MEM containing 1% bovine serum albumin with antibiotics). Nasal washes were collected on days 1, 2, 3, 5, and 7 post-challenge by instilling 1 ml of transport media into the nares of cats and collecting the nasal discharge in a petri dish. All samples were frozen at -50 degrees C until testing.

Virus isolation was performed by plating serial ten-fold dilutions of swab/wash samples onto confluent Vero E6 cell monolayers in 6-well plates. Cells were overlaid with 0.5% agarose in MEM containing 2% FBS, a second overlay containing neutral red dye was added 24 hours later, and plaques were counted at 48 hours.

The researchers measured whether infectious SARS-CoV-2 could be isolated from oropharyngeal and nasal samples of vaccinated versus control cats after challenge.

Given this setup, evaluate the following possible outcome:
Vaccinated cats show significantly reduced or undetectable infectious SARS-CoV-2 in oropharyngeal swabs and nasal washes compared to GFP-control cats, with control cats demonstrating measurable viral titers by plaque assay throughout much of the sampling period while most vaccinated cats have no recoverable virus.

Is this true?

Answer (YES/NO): YES